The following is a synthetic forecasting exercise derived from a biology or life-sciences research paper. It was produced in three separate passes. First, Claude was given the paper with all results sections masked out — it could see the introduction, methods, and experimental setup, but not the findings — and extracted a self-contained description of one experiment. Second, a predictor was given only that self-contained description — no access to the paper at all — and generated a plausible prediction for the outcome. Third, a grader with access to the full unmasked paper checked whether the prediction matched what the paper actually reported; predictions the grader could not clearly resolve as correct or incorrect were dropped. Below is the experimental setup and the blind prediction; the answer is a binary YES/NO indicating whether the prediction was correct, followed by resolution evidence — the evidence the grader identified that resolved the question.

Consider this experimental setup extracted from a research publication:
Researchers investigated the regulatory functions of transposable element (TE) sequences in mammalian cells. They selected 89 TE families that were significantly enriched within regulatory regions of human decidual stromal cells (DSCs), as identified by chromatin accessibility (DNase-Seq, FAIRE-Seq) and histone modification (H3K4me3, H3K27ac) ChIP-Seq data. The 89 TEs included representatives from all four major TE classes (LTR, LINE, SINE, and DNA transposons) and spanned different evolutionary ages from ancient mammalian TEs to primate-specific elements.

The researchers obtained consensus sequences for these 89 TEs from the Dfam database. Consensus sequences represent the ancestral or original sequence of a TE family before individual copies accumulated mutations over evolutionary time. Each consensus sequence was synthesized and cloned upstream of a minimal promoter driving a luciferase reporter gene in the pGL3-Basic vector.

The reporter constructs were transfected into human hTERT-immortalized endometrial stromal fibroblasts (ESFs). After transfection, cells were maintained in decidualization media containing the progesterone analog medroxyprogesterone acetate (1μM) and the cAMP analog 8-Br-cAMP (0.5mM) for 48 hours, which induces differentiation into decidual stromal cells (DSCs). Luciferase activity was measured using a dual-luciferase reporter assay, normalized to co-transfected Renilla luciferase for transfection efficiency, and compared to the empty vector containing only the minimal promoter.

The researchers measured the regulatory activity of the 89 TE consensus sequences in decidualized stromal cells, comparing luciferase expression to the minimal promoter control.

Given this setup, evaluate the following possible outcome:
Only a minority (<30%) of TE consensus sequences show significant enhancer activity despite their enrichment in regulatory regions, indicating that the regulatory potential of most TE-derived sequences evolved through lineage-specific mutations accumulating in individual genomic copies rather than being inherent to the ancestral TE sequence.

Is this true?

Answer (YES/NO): NO